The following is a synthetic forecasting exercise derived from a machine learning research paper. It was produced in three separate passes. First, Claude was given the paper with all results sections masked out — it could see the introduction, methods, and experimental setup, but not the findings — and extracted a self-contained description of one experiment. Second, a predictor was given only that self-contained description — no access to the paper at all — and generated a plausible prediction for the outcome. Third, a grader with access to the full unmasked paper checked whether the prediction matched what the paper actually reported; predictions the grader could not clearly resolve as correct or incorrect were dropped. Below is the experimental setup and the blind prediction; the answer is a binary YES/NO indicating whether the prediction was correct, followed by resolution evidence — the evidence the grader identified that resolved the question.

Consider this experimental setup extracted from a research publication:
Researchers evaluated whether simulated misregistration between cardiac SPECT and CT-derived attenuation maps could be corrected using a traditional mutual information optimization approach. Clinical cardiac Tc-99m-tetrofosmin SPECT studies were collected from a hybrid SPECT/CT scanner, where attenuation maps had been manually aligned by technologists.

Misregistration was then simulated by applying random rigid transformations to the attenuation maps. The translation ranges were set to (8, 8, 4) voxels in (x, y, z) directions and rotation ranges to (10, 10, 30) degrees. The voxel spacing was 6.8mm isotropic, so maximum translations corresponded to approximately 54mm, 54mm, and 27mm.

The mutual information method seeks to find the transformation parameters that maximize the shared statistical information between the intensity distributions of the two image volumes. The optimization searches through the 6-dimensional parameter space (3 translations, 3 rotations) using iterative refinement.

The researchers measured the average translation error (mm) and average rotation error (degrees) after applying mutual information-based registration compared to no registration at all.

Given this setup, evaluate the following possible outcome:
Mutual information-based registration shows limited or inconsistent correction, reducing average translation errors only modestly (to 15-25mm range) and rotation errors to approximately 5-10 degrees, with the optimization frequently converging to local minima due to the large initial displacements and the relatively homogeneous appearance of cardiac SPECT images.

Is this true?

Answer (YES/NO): NO